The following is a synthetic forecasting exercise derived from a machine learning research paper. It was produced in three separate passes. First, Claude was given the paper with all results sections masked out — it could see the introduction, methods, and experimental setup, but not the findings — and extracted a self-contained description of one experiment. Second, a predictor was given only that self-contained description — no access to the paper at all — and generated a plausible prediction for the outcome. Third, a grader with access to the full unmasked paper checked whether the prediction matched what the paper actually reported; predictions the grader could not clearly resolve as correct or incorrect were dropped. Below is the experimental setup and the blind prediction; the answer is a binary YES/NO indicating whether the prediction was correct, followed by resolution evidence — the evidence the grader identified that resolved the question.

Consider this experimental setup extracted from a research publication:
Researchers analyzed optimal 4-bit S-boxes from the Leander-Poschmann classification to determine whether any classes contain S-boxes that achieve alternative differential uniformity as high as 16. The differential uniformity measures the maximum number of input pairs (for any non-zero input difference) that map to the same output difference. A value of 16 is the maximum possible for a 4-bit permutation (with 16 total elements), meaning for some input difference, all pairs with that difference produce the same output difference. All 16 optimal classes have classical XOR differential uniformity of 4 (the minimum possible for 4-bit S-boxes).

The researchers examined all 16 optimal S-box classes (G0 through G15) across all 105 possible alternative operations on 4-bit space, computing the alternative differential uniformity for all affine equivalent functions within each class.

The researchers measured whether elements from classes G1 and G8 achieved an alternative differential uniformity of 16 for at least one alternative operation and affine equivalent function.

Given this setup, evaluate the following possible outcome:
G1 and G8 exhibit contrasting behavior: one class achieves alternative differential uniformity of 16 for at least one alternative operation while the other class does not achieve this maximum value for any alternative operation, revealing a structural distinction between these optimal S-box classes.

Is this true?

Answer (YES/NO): NO